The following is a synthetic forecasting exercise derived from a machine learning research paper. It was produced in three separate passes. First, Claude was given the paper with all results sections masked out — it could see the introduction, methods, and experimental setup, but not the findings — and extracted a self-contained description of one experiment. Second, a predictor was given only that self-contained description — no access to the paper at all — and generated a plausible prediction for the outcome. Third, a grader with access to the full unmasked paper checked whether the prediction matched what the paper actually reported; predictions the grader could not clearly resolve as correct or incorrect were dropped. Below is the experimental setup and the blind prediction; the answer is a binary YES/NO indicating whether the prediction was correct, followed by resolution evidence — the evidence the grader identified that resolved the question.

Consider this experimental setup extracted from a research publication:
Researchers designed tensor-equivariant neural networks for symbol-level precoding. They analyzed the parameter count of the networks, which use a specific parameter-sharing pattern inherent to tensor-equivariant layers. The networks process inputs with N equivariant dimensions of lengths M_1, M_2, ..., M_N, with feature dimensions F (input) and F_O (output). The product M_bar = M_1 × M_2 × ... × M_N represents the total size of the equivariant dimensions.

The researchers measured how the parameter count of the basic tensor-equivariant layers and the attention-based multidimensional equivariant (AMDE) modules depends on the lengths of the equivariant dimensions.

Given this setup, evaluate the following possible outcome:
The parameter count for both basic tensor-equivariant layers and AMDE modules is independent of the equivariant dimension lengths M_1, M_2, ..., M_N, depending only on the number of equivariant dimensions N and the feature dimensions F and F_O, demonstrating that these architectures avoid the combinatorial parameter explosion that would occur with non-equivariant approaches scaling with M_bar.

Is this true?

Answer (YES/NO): YES